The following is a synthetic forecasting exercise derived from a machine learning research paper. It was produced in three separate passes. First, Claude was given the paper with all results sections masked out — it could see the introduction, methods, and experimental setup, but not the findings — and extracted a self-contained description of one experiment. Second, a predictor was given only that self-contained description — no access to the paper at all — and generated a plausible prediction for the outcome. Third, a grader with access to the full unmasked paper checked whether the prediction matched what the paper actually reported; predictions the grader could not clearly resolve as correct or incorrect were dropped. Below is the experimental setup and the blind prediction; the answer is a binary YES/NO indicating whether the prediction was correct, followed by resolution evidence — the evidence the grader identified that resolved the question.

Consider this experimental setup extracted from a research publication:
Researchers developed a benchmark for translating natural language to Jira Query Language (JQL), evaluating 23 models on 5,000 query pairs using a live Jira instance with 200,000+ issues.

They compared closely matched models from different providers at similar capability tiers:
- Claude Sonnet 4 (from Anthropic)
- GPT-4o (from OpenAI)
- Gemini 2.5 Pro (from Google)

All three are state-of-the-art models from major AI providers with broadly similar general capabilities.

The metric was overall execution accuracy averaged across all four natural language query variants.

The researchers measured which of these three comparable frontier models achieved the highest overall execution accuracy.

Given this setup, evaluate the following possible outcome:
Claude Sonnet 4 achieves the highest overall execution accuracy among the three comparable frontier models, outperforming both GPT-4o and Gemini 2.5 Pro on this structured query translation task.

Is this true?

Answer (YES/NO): NO